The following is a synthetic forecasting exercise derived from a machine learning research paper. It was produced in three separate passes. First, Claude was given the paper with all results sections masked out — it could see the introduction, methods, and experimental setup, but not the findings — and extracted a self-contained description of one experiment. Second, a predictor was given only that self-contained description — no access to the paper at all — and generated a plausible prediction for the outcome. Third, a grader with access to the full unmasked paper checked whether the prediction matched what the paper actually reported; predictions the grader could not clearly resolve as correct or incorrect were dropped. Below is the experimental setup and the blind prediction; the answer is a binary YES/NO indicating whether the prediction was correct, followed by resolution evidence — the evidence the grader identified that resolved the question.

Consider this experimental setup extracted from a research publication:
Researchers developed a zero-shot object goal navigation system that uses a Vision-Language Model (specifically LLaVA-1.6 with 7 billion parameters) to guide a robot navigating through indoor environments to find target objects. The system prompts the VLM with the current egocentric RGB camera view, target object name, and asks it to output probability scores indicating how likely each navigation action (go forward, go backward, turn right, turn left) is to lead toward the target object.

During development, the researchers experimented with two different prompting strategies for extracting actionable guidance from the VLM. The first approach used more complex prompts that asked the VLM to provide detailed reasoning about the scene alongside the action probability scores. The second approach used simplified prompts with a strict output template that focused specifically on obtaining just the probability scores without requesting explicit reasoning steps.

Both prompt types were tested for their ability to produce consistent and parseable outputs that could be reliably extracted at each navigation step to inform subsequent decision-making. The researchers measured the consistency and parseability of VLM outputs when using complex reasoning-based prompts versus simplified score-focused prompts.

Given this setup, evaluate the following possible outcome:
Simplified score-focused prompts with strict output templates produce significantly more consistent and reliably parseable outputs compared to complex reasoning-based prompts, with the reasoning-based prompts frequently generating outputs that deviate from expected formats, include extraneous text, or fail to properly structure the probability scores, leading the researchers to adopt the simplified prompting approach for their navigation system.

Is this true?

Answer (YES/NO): YES